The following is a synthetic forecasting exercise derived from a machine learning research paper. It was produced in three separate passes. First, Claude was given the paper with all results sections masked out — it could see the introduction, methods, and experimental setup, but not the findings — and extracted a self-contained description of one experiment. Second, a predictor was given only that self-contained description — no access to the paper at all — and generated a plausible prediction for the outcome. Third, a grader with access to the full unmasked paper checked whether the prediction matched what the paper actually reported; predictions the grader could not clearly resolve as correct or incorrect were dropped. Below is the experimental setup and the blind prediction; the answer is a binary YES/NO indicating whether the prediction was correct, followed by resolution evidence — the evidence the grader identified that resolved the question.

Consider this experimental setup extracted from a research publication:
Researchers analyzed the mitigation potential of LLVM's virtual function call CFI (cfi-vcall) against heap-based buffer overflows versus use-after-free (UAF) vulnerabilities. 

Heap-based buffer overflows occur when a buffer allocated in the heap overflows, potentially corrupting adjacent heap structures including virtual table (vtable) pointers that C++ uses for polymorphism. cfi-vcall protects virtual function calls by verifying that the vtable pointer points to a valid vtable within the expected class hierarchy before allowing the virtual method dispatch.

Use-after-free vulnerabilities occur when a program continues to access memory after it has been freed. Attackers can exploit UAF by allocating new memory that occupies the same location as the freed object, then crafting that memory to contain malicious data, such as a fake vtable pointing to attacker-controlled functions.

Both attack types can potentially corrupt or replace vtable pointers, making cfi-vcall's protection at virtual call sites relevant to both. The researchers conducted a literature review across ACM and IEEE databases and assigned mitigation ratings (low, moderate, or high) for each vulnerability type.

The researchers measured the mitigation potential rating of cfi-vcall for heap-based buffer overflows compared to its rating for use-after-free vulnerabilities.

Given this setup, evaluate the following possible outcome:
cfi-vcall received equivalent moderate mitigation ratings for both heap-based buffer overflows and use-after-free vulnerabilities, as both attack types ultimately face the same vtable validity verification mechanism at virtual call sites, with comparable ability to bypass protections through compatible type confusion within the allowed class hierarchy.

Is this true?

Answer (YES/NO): NO